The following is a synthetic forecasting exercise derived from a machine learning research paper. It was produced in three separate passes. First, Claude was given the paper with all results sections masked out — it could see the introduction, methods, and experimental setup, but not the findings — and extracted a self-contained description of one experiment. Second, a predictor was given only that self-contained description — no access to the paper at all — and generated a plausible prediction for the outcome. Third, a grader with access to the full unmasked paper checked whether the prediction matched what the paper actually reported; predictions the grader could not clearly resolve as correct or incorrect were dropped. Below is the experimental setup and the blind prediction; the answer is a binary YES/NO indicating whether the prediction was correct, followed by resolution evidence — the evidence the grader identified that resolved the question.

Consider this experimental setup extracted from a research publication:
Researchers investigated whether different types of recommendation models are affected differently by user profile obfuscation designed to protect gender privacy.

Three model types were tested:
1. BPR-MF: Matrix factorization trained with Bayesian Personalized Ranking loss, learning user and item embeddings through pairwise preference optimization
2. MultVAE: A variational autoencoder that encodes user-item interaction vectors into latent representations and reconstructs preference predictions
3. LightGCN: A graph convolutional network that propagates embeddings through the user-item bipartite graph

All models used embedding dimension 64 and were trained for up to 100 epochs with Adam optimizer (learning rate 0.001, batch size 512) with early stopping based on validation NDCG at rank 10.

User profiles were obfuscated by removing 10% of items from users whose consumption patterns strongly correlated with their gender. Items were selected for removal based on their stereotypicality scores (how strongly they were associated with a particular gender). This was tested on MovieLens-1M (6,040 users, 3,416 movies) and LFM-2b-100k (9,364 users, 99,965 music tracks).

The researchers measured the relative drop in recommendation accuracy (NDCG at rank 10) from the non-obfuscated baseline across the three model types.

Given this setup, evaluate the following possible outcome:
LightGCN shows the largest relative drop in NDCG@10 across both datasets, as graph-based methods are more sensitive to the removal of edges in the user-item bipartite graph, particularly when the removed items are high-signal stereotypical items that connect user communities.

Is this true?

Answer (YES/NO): NO